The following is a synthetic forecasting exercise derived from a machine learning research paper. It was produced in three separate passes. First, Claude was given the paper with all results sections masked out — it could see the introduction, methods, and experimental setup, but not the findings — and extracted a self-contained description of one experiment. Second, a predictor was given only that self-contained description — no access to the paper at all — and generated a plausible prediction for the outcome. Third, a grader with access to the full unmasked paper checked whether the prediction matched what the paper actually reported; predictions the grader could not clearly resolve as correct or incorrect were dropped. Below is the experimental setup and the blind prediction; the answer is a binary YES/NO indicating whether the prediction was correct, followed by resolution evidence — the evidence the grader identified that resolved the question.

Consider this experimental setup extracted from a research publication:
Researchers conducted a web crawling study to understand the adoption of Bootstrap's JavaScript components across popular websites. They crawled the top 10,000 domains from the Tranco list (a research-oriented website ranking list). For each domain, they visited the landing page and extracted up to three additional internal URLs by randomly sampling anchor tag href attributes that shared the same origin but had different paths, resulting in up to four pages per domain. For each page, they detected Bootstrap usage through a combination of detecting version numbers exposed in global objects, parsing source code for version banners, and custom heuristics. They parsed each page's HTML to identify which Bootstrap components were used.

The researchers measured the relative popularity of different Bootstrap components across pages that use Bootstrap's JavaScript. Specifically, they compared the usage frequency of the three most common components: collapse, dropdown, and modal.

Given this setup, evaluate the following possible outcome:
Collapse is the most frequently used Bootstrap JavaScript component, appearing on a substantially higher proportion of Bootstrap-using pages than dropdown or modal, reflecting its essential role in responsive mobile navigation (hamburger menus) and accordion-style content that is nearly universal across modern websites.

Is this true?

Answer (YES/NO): YES